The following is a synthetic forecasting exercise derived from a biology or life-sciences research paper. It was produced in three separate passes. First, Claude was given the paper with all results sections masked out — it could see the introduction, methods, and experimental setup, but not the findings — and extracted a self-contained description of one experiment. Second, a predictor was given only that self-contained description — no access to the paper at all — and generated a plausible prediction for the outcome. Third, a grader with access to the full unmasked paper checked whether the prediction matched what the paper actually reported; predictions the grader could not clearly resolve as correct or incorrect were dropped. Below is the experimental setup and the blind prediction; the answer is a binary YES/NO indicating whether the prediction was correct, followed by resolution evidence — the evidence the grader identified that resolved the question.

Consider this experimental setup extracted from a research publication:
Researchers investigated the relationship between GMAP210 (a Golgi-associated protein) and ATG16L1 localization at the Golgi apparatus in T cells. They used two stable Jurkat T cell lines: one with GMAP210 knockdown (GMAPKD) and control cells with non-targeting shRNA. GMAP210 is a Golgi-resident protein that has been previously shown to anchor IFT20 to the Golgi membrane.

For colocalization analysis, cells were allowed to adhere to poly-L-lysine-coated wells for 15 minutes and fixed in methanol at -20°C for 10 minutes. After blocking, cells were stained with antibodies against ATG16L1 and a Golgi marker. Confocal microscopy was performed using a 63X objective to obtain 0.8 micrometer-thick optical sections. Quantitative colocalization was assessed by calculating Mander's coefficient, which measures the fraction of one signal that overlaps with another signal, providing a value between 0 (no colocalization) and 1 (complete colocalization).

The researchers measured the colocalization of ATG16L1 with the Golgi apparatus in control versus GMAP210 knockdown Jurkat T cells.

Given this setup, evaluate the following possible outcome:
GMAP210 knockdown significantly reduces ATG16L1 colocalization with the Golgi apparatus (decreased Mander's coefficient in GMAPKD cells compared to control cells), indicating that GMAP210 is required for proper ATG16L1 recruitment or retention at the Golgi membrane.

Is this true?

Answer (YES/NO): YES